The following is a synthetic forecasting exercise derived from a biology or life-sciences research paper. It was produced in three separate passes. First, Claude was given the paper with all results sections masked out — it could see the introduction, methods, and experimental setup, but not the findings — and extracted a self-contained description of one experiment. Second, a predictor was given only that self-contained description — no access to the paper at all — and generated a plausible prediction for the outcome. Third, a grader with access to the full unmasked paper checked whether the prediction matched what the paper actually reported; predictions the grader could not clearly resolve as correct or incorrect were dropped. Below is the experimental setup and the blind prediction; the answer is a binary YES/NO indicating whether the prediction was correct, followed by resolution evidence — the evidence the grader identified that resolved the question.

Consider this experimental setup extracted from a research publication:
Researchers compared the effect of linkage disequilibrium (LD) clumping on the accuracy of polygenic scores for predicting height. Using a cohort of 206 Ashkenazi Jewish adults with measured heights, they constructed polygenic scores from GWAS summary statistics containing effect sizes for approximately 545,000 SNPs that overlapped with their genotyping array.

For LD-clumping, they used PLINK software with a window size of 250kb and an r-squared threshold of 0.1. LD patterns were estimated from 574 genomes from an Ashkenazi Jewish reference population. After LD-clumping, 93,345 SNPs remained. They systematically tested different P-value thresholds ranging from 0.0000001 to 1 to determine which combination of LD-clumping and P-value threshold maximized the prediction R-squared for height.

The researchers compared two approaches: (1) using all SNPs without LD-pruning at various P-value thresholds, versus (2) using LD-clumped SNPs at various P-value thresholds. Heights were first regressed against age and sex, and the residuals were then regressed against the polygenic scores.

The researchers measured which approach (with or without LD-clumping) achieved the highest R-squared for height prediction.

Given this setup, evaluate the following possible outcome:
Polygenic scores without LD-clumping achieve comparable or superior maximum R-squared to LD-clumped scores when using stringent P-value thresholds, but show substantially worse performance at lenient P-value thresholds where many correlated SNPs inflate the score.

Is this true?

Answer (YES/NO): NO